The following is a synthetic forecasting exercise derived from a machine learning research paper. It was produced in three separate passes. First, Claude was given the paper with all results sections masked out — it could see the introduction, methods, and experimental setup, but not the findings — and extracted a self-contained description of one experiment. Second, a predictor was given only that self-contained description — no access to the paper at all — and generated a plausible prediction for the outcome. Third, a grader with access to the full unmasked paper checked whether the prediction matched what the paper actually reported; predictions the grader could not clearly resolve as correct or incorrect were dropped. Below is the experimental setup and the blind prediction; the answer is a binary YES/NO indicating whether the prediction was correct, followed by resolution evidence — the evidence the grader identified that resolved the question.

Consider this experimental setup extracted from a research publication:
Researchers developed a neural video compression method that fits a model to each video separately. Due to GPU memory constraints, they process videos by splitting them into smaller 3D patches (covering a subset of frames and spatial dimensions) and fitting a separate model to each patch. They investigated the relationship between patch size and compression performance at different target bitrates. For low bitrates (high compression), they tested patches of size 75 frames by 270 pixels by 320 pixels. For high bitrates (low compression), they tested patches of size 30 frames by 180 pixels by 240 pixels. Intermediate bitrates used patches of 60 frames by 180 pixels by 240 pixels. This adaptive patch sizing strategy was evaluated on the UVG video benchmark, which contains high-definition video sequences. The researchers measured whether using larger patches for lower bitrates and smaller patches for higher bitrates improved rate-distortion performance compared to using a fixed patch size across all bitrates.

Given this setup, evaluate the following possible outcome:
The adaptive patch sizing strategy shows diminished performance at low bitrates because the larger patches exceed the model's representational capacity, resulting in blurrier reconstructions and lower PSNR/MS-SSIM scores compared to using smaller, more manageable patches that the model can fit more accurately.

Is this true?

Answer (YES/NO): NO